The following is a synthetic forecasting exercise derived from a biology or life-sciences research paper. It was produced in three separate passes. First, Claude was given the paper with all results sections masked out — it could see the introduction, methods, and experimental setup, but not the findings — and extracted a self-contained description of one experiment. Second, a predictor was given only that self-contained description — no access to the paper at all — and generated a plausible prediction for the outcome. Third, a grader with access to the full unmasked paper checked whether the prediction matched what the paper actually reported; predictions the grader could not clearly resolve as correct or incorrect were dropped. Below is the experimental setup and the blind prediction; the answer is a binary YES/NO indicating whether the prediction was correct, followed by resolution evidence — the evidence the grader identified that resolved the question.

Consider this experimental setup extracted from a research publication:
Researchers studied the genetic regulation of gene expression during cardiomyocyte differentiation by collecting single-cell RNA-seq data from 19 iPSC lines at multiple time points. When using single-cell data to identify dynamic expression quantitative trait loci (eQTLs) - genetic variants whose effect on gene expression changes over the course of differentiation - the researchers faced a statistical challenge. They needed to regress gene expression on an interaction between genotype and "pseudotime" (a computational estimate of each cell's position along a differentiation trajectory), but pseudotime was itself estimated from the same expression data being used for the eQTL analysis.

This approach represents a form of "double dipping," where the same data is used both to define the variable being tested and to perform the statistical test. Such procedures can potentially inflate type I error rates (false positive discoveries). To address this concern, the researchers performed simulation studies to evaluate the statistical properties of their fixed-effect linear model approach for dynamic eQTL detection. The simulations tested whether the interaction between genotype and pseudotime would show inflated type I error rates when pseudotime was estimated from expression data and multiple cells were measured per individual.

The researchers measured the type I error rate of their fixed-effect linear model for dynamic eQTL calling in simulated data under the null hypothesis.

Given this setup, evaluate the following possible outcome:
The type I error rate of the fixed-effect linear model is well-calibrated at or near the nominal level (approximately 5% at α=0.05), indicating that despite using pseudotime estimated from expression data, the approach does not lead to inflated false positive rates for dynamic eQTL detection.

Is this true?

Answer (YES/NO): NO